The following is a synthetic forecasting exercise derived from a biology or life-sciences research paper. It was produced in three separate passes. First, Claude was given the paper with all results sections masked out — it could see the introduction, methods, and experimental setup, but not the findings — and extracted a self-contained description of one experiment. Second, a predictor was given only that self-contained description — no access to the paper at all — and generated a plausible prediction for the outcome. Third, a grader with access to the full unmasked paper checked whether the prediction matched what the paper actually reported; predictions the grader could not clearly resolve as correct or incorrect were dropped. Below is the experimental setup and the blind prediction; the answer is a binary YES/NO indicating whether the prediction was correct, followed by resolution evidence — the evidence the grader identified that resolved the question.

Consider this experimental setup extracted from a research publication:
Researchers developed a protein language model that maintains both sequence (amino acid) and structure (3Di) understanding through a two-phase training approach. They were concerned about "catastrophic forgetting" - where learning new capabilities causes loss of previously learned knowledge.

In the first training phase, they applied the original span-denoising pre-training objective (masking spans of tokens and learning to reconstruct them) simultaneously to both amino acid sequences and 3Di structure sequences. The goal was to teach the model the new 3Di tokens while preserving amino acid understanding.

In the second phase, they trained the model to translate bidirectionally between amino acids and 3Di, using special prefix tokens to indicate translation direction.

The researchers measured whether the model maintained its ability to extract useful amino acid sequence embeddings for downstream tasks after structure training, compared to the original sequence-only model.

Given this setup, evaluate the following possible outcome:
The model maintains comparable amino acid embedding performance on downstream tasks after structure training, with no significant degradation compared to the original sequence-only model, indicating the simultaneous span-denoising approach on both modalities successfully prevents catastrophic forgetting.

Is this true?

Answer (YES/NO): NO